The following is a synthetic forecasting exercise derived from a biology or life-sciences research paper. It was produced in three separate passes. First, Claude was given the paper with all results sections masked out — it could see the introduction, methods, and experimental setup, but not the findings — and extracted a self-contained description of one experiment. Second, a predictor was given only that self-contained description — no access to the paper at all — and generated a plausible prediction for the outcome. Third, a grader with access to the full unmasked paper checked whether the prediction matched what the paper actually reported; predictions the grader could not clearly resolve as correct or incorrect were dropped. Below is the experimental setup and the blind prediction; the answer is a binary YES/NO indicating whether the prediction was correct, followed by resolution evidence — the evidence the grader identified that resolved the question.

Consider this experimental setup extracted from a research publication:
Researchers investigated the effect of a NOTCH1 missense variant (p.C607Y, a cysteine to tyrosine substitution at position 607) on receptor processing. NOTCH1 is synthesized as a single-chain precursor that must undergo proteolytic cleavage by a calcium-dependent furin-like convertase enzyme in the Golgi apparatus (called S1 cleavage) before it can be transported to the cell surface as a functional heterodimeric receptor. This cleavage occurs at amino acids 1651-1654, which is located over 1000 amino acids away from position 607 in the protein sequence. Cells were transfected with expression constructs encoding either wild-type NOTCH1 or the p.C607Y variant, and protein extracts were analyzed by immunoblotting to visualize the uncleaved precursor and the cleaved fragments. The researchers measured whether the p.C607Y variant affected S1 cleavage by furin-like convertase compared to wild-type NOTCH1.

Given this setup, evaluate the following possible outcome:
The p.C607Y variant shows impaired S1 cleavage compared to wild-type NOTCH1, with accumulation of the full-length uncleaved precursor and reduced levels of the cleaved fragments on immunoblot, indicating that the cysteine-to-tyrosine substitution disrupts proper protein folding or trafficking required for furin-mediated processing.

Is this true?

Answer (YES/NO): YES